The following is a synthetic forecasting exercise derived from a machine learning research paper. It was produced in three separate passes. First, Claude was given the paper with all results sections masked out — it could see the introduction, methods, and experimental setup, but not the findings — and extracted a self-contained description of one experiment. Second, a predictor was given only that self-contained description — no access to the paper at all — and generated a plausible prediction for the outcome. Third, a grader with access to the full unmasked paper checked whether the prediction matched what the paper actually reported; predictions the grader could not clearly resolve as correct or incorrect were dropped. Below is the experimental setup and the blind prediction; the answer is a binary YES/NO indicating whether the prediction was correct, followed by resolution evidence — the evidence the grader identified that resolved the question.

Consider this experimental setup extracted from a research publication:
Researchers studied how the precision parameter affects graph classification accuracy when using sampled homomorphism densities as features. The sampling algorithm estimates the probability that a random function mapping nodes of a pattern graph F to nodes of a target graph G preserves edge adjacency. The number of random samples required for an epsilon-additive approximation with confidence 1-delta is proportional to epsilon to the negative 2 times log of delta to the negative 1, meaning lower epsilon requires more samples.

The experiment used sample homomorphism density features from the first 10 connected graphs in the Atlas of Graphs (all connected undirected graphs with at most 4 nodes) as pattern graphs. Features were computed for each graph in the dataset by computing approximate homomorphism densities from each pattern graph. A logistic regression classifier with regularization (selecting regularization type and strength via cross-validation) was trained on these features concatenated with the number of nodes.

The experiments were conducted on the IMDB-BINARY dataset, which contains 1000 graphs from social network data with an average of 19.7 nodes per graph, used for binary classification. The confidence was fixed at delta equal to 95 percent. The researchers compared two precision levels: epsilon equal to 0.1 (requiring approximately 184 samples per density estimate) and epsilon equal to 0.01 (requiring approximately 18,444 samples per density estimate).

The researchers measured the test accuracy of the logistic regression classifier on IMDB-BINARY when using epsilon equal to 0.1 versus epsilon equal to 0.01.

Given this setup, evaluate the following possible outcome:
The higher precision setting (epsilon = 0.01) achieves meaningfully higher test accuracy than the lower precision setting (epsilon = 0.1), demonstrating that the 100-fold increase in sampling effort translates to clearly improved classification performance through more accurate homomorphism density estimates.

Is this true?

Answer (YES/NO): YES